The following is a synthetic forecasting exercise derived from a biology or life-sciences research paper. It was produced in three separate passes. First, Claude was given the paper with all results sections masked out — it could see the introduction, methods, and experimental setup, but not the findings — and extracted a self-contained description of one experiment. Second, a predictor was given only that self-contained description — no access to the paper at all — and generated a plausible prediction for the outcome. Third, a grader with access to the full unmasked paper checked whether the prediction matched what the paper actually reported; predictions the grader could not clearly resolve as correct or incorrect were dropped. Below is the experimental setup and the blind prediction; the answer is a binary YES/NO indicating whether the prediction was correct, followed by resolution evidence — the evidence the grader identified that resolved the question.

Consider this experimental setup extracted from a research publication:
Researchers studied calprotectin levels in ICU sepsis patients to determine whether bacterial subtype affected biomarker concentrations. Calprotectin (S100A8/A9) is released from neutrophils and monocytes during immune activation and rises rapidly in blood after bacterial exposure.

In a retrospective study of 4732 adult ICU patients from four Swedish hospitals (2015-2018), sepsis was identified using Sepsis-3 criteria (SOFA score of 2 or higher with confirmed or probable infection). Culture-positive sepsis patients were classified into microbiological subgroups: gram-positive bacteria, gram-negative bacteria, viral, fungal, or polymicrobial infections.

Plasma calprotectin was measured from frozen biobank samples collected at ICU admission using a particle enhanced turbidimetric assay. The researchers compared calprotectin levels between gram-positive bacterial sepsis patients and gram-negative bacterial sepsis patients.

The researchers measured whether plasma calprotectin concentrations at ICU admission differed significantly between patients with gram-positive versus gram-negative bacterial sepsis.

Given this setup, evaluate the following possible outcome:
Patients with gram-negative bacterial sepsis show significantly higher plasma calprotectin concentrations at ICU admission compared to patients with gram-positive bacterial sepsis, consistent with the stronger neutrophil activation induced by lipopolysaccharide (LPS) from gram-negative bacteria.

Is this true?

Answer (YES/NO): NO